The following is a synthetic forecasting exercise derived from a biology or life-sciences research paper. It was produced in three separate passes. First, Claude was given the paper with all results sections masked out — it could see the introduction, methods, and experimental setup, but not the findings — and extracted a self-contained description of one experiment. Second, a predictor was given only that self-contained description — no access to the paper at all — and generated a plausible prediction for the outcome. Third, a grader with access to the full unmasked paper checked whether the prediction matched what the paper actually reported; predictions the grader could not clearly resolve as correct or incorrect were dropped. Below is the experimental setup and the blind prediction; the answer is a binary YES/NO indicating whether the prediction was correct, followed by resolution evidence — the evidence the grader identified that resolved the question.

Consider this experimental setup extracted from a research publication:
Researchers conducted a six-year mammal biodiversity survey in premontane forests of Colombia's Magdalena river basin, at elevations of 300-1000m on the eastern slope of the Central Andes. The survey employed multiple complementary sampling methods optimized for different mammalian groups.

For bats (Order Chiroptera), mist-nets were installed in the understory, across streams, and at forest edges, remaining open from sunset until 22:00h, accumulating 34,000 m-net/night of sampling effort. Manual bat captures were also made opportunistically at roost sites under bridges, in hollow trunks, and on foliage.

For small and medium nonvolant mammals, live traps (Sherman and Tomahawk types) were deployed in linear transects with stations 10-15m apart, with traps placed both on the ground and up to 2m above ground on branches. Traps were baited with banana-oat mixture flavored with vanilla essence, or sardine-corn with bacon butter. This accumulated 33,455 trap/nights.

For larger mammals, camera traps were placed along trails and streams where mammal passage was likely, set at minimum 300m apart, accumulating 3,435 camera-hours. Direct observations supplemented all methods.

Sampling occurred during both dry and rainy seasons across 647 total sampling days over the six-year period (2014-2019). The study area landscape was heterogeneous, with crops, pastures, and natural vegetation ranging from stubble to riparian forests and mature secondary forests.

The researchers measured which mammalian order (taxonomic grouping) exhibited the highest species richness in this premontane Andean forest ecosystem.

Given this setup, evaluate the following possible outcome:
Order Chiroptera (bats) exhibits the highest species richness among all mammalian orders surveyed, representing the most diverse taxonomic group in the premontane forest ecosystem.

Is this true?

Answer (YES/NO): YES